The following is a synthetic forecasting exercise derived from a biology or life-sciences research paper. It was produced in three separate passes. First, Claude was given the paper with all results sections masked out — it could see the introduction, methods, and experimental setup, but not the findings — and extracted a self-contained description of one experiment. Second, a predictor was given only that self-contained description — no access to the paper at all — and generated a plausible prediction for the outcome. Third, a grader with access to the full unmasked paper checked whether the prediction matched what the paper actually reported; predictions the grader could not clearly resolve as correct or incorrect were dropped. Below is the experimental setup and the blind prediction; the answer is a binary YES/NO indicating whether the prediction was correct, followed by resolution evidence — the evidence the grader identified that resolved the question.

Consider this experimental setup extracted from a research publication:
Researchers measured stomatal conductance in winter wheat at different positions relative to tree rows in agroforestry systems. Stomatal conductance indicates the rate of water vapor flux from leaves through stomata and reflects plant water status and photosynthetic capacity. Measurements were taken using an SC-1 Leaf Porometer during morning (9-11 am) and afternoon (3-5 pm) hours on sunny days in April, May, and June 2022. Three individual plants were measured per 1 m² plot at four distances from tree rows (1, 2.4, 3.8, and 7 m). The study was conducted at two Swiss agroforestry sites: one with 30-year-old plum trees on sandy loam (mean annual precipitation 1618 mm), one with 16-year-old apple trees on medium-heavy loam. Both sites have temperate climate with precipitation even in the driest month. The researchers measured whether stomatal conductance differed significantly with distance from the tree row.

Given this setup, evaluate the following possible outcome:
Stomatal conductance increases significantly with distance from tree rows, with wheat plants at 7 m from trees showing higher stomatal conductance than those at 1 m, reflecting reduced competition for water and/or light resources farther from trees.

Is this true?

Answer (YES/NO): NO